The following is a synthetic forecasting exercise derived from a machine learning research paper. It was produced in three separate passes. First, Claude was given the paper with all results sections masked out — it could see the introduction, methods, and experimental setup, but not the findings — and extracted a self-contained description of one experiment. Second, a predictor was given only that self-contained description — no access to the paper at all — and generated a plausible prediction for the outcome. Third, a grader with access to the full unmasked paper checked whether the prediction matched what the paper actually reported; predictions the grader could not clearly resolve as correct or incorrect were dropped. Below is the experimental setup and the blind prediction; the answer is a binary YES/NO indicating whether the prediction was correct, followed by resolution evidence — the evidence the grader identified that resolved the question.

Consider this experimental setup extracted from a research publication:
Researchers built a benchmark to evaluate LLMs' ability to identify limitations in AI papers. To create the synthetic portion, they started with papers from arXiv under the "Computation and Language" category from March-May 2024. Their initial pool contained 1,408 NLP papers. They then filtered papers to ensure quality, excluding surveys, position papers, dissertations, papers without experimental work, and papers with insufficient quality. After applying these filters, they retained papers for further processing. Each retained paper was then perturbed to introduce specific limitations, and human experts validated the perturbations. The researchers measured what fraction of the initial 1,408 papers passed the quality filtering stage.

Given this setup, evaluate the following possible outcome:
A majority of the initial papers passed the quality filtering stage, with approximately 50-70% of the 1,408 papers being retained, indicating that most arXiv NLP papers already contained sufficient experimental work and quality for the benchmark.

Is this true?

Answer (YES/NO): NO